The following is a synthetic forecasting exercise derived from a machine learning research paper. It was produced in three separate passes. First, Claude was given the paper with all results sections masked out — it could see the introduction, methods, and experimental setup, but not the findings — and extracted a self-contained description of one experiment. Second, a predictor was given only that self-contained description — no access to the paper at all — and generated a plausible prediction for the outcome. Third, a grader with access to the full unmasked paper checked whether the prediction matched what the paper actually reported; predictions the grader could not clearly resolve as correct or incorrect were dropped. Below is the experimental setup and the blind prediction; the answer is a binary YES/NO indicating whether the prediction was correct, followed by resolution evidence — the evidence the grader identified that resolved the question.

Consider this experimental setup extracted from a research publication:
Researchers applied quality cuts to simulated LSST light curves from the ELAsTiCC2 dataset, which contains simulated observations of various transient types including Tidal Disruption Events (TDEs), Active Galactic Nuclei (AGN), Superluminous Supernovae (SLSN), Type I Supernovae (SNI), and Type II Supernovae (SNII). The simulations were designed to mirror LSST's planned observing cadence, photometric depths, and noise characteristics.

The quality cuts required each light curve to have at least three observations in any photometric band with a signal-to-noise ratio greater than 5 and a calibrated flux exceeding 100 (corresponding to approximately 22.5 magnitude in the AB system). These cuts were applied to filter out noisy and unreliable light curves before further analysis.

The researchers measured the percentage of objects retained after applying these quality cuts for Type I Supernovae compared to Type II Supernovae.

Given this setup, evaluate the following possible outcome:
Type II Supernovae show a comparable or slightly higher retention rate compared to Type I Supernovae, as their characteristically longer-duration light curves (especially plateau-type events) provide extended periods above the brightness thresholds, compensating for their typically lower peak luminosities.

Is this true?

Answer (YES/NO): NO